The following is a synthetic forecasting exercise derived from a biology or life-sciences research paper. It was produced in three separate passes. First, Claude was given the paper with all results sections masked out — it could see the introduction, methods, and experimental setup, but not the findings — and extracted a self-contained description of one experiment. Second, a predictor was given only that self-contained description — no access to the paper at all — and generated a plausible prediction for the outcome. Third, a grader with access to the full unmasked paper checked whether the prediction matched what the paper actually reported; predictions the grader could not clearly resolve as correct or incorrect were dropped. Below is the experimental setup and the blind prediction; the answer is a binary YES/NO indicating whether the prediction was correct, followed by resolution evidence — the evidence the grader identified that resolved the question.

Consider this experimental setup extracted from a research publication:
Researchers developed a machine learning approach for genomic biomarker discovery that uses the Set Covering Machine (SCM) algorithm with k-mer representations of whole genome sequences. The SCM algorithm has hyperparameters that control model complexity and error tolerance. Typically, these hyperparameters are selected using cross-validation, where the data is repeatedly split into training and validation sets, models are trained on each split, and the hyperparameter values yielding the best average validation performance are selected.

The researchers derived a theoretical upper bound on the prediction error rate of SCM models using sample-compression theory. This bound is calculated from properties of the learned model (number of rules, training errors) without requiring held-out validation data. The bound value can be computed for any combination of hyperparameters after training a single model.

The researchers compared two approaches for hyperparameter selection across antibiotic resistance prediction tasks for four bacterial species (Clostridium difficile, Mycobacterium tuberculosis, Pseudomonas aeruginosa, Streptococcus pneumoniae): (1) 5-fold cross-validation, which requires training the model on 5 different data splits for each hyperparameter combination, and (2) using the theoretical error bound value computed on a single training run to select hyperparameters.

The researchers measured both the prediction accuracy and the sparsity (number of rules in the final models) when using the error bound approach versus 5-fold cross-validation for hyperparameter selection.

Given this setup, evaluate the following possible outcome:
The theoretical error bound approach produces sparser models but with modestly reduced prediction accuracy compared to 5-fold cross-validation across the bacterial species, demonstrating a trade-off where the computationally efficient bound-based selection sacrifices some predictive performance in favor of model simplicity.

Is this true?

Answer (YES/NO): NO